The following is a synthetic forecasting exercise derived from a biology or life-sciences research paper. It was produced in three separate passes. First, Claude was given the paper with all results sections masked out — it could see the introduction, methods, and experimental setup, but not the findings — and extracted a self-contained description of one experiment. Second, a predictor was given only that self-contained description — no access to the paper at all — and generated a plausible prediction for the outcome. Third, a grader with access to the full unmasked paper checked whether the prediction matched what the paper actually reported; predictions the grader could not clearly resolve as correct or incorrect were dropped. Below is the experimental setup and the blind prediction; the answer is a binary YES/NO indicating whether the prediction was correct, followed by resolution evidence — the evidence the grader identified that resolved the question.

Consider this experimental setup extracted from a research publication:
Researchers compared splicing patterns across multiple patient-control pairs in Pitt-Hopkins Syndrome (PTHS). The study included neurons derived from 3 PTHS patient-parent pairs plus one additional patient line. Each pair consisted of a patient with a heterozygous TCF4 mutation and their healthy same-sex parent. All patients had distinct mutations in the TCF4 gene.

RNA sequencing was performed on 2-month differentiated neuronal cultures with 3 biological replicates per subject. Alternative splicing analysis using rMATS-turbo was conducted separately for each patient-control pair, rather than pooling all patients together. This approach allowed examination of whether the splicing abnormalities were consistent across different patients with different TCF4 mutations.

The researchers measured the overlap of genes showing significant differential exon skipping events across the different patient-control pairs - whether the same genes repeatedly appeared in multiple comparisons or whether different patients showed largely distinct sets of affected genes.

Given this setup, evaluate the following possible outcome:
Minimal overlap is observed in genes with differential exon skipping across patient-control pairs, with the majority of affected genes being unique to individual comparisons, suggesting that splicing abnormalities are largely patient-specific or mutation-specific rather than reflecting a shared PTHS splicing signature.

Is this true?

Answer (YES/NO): NO